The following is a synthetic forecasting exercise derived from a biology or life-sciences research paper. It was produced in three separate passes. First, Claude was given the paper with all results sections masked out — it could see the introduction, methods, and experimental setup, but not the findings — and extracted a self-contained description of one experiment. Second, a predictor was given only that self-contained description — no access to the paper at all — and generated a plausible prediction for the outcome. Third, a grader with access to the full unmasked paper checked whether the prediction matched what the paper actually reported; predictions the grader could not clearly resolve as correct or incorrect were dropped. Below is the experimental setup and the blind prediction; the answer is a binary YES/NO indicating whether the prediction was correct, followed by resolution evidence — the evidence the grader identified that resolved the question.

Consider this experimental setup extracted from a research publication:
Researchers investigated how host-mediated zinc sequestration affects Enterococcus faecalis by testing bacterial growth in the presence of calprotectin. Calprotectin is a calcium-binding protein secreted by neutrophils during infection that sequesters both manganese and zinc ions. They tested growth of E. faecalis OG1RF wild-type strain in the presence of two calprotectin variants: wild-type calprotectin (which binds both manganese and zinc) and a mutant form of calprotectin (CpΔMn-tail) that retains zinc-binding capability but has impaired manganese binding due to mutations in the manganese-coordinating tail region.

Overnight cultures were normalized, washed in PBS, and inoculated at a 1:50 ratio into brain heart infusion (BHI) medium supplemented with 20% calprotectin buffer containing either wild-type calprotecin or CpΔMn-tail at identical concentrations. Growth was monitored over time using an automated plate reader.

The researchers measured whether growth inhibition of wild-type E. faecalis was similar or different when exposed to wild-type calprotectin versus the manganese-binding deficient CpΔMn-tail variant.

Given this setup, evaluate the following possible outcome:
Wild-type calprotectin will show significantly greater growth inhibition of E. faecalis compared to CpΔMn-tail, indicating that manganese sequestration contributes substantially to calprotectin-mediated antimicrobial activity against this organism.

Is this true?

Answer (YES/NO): YES